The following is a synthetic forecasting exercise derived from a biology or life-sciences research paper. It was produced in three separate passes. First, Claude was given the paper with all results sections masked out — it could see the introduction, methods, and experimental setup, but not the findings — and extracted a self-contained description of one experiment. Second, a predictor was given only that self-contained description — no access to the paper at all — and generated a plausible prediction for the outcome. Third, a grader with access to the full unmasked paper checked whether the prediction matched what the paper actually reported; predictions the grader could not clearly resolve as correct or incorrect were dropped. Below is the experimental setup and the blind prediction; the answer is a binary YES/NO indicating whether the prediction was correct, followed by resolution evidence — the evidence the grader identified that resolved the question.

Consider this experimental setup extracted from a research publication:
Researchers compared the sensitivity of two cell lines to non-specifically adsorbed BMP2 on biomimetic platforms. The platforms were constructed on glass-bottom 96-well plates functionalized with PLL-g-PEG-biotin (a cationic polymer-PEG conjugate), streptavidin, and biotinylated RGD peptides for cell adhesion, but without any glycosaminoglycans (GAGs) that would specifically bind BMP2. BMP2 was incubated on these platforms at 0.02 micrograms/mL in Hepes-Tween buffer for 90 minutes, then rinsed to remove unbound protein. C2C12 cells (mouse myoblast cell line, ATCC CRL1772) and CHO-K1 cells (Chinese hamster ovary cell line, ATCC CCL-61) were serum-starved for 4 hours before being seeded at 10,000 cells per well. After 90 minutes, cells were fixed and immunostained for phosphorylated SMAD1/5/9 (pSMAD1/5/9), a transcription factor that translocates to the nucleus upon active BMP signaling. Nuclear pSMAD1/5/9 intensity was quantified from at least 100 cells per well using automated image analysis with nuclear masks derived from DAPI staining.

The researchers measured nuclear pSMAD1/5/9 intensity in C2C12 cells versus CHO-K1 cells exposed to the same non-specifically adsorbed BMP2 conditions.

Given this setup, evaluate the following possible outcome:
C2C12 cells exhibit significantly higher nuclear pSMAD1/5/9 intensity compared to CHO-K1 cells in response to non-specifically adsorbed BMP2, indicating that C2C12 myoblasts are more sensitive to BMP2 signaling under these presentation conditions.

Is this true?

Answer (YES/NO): YES